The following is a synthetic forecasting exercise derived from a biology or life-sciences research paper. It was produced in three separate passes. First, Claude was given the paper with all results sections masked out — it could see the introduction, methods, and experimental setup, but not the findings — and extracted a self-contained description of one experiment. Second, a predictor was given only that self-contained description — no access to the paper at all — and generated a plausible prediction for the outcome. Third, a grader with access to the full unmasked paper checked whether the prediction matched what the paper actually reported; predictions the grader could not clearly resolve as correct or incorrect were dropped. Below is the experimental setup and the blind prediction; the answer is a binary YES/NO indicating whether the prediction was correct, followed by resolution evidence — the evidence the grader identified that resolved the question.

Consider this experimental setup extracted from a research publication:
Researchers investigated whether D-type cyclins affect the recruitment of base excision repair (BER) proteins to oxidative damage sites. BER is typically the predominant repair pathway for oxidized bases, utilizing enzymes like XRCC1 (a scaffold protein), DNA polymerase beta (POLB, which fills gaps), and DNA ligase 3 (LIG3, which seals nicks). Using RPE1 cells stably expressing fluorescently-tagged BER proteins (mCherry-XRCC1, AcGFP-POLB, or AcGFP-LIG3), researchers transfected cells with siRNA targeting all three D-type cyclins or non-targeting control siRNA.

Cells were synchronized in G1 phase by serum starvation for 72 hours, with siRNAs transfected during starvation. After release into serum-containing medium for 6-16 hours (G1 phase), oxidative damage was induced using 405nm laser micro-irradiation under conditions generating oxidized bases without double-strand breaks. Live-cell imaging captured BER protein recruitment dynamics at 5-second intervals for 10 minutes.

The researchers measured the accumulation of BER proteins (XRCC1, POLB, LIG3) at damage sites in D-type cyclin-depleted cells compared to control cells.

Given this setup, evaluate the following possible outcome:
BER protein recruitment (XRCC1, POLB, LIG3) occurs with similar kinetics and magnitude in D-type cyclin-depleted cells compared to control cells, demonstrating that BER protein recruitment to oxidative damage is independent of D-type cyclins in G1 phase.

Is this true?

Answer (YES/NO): YES